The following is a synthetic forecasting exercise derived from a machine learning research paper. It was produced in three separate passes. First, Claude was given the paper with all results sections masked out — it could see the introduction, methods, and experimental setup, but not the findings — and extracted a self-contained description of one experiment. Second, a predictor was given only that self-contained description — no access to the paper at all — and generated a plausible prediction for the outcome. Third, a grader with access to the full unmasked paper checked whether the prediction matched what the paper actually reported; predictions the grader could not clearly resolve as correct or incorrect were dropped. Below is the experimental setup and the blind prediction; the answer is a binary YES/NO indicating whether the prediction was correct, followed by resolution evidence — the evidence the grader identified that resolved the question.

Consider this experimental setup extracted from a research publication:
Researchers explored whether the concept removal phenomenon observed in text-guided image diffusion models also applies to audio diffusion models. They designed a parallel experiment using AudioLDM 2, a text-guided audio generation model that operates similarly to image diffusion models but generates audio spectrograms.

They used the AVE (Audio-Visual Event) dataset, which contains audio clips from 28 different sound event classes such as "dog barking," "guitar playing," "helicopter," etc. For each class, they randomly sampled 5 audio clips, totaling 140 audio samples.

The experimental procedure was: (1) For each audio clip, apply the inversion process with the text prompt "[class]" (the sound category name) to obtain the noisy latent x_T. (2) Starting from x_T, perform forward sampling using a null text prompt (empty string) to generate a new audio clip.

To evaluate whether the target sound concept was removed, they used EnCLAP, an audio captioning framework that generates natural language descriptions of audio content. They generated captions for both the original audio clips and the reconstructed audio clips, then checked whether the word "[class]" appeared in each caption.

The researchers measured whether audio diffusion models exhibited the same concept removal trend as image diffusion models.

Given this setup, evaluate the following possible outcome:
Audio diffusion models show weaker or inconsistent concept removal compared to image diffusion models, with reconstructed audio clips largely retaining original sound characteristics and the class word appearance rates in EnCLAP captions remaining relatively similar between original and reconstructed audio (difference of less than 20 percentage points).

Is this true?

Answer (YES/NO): NO